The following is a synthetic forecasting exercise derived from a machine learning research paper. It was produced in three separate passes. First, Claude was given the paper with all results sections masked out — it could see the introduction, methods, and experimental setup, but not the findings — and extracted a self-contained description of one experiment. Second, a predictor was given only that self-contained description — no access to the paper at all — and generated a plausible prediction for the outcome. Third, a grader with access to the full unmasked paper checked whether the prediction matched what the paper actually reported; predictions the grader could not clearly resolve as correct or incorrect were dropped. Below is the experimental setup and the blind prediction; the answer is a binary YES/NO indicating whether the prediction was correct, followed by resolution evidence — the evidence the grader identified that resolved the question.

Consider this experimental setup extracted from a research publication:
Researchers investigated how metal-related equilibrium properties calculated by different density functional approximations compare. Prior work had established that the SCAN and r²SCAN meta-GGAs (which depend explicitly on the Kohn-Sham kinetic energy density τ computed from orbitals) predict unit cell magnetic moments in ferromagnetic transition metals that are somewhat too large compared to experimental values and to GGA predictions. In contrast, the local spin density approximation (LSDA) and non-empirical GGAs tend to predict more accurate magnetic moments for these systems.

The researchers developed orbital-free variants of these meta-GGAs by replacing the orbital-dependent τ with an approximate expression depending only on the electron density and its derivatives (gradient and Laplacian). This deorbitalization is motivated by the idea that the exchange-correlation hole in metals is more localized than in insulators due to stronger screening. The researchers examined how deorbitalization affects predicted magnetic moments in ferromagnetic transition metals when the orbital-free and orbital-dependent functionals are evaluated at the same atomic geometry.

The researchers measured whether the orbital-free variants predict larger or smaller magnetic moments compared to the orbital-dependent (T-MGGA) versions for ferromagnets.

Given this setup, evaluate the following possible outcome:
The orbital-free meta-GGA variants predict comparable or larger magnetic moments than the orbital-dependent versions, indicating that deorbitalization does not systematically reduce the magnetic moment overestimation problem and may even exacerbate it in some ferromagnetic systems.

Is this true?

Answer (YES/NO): NO